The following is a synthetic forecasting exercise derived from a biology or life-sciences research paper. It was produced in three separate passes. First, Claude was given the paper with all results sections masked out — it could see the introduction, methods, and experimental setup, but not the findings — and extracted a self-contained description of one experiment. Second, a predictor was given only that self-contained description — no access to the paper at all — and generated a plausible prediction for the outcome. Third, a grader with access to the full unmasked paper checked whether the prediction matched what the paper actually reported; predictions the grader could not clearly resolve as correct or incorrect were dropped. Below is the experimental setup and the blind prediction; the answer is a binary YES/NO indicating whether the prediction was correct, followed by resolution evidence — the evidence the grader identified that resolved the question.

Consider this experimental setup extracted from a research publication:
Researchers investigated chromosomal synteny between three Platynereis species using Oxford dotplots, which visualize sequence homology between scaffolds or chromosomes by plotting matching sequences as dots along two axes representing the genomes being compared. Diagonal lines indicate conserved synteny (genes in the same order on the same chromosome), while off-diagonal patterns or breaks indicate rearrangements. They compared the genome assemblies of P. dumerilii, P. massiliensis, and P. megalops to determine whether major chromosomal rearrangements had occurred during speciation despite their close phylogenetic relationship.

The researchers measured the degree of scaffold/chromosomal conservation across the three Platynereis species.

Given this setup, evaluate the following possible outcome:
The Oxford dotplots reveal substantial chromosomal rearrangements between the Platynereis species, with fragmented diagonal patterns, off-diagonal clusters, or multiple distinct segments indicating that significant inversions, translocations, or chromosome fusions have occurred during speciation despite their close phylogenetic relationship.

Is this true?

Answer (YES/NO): NO